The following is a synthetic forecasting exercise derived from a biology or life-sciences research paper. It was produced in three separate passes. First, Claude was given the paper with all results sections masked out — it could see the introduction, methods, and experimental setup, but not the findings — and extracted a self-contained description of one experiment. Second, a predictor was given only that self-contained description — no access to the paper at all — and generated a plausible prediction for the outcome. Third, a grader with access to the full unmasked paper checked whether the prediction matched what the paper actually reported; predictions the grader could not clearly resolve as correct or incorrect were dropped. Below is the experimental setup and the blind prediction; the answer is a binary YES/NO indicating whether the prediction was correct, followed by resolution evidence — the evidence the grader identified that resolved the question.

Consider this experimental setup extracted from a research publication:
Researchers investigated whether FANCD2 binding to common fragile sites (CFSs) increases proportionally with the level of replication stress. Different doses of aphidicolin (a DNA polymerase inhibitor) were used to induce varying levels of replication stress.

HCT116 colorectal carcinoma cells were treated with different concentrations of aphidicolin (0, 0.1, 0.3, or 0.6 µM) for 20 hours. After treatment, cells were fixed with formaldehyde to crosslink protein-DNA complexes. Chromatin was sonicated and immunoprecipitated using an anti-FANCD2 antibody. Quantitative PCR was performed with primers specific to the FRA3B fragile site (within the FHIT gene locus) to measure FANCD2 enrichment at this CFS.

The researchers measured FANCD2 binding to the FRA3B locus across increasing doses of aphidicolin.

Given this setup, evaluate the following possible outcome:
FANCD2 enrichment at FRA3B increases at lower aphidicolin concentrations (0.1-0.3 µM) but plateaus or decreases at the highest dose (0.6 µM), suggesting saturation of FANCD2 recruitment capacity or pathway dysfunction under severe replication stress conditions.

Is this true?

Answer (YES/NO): NO